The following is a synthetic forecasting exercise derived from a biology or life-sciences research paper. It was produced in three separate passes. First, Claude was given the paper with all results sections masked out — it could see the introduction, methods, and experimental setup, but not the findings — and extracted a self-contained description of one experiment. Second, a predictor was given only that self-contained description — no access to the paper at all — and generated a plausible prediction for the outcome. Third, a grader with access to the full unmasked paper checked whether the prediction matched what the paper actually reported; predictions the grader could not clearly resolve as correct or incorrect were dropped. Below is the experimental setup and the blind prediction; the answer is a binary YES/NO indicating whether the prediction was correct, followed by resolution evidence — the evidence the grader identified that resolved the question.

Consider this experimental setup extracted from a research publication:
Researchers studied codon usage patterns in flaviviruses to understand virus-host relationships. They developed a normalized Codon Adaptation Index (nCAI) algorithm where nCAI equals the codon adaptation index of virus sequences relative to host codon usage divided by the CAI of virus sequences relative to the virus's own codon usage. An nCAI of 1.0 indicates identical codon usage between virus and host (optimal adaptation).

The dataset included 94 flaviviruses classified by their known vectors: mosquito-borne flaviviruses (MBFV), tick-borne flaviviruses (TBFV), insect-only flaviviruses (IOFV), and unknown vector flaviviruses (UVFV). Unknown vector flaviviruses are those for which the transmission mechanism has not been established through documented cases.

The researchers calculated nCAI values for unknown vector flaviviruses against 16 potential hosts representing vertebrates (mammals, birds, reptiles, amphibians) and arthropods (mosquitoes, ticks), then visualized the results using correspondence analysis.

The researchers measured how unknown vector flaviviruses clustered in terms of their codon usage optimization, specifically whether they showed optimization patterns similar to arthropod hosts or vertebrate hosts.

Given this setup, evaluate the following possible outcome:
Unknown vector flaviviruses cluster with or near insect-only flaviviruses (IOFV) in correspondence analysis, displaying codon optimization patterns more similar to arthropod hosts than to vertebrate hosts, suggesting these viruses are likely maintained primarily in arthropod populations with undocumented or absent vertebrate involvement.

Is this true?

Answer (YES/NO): NO